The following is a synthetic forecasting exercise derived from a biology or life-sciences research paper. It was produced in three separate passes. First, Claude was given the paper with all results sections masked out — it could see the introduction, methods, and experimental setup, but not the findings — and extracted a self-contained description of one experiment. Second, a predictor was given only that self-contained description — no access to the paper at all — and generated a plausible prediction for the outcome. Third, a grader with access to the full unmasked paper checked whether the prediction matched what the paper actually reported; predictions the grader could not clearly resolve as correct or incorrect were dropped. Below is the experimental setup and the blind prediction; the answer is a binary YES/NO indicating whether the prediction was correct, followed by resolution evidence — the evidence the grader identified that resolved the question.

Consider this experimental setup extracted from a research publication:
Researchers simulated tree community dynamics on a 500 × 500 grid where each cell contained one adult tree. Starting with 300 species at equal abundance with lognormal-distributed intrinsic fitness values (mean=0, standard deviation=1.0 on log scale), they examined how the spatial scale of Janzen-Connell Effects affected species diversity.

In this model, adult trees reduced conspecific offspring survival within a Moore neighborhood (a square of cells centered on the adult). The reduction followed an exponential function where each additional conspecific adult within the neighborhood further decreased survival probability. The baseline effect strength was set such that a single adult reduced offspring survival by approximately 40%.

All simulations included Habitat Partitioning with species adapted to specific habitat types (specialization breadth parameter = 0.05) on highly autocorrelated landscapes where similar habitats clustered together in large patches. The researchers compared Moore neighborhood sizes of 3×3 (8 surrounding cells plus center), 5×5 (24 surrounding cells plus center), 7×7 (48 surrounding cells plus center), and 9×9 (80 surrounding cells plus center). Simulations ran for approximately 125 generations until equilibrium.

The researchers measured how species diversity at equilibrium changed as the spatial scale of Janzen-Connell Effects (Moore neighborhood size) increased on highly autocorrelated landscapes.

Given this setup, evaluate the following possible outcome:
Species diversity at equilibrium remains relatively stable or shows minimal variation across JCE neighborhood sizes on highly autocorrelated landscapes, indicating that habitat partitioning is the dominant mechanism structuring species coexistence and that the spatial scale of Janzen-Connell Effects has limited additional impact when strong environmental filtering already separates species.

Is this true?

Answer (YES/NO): NO